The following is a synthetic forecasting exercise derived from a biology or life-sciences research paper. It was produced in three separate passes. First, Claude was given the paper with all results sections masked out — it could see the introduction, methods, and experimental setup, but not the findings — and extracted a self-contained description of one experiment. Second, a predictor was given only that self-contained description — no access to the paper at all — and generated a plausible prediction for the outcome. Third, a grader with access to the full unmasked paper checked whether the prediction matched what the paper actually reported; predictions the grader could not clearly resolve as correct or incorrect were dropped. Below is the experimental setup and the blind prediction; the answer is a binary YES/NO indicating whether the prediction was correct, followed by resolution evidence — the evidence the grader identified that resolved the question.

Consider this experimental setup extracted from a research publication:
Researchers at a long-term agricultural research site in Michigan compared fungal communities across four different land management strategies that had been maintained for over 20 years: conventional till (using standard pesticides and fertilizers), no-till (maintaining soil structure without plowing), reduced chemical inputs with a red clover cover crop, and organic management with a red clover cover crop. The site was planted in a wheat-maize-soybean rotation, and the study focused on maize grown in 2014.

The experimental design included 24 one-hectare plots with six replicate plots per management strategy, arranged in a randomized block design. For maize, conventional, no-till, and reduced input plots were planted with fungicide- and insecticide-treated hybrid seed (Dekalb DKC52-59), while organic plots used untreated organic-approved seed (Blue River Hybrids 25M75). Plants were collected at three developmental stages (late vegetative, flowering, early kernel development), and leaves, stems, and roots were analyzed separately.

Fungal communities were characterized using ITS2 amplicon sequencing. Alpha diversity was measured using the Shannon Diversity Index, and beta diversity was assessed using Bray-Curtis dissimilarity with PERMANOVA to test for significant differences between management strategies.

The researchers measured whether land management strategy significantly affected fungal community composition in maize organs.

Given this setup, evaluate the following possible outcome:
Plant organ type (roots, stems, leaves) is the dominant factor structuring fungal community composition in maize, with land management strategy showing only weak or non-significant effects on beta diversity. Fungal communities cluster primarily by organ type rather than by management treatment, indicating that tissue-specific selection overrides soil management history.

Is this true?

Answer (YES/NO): YES